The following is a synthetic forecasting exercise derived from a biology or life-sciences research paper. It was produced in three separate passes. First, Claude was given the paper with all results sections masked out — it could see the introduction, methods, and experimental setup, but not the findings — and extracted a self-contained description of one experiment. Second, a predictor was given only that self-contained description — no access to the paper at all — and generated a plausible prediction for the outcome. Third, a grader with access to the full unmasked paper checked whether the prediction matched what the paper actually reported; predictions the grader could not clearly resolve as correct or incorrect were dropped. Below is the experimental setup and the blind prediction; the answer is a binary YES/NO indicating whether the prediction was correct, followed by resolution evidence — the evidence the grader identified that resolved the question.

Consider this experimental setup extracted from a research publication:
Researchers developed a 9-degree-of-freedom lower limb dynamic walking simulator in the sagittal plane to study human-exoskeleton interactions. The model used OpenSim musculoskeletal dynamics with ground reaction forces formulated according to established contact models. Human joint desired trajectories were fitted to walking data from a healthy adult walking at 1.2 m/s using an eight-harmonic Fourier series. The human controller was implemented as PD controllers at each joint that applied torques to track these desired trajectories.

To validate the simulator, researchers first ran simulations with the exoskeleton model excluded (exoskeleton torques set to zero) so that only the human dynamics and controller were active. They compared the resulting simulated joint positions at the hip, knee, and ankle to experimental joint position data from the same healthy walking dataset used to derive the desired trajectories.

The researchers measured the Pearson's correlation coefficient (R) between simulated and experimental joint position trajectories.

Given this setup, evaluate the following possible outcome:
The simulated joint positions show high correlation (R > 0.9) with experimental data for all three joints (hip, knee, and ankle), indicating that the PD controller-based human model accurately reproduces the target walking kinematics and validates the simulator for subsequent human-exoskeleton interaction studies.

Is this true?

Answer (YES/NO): YES